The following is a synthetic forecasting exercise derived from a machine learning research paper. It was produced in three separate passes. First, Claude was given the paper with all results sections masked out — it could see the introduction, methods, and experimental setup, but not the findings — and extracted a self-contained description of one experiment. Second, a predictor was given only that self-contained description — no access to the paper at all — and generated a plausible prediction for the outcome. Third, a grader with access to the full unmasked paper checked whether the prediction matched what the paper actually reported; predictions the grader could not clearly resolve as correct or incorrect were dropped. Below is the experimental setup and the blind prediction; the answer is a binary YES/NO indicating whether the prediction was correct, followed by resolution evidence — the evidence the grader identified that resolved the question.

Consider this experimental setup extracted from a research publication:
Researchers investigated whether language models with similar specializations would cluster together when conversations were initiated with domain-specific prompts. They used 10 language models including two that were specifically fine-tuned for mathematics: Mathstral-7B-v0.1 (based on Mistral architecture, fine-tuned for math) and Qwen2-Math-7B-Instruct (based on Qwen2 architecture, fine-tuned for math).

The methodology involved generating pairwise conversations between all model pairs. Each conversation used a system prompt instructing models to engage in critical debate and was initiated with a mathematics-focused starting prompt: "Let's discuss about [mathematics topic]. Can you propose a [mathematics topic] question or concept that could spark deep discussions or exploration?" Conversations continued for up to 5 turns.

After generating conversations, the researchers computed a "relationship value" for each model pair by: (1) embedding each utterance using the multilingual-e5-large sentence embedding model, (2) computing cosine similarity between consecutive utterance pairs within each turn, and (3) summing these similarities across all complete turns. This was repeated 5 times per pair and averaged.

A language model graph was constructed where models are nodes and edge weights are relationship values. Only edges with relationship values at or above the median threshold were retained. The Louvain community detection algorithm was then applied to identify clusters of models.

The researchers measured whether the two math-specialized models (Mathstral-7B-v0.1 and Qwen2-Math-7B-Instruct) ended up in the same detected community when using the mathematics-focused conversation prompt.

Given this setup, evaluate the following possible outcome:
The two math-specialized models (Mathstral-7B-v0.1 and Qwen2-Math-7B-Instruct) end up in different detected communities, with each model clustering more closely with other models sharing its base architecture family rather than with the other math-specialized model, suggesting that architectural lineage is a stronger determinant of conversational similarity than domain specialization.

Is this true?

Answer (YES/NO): NO